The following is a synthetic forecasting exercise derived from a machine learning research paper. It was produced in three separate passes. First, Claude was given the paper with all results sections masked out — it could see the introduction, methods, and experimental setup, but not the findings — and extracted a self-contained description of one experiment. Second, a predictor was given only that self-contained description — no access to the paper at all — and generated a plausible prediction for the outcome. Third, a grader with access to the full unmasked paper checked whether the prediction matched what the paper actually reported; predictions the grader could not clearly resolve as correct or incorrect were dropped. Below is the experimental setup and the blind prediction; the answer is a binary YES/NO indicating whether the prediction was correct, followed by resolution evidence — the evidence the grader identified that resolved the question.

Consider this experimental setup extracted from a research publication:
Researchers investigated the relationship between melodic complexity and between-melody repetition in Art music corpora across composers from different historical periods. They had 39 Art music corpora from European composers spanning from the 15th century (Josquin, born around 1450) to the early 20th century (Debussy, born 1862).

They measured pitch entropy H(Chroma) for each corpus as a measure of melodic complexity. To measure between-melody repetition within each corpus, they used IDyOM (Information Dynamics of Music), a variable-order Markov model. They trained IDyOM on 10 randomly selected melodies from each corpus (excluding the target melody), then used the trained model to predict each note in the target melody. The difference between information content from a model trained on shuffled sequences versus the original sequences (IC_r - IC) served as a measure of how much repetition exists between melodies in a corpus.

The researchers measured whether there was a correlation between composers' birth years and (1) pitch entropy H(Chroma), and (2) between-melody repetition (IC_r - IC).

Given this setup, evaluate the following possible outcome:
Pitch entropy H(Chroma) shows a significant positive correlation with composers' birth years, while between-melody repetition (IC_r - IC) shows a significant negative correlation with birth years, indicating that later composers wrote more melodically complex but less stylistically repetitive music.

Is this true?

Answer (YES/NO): YES